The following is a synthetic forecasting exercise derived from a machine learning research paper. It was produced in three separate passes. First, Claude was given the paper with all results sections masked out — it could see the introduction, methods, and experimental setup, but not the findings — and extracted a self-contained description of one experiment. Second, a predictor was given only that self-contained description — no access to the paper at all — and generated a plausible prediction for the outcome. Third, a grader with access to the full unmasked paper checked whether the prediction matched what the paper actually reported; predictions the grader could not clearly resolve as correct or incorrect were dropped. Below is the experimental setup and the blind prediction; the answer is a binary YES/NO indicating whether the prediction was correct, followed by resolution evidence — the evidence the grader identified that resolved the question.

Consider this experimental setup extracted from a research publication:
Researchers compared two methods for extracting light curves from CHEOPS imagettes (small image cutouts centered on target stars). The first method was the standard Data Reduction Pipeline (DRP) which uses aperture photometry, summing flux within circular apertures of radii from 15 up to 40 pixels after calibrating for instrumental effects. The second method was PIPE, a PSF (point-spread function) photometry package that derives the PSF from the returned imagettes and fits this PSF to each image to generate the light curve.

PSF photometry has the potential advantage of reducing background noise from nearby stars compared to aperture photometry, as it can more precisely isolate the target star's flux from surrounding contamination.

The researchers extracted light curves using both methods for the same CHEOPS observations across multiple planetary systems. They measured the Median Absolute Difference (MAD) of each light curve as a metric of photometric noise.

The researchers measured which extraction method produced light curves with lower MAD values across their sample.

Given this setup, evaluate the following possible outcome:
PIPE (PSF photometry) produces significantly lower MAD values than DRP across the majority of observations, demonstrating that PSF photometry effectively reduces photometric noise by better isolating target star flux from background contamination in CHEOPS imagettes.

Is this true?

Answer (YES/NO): YES